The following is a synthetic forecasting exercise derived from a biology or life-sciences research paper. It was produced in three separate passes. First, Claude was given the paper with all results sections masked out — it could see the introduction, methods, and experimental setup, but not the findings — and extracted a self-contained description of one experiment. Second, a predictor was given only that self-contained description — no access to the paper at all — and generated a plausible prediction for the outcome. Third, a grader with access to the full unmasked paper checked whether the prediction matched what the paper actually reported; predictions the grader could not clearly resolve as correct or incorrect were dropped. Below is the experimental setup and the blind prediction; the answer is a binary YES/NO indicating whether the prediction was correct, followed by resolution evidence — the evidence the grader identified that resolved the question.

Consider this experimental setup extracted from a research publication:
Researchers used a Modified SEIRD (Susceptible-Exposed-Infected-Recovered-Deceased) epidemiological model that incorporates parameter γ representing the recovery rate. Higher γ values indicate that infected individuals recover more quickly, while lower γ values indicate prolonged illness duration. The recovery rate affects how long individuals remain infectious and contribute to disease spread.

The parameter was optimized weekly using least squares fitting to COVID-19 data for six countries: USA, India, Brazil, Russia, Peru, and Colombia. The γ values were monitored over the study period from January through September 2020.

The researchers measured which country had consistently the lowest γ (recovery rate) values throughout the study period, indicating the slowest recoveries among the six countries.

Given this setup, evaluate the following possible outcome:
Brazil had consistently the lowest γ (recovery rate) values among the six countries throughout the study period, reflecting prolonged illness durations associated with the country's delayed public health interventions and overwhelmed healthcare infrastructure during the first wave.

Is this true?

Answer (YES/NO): NO